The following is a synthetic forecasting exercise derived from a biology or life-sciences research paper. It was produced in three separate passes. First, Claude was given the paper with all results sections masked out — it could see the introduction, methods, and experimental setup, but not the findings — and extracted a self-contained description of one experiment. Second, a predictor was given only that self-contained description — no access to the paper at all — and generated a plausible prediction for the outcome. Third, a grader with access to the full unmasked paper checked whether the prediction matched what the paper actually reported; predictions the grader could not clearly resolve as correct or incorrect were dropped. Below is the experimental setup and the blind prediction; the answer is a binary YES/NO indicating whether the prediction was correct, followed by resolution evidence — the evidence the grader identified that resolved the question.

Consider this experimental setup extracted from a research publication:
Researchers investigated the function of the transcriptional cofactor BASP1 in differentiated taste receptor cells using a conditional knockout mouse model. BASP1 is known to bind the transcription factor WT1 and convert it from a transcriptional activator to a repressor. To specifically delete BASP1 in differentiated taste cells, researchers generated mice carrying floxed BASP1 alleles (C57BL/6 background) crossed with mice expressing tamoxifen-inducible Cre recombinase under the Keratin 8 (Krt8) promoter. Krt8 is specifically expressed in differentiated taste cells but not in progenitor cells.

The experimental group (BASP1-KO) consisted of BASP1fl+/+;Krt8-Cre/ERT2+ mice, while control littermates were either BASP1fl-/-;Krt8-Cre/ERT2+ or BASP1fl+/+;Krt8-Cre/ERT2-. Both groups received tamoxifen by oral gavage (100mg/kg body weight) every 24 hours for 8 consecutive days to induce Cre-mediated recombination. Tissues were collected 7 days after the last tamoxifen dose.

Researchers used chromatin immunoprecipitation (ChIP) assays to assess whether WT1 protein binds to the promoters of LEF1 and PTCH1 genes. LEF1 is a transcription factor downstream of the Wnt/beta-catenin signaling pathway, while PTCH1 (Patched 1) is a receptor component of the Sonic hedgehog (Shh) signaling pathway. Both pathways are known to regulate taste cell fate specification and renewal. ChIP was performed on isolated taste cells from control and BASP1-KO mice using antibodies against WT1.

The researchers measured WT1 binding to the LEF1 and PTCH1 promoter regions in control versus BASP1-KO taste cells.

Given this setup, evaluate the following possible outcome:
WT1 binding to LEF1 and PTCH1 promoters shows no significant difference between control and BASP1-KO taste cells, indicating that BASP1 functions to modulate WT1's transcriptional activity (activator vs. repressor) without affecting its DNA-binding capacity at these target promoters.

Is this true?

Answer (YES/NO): YES